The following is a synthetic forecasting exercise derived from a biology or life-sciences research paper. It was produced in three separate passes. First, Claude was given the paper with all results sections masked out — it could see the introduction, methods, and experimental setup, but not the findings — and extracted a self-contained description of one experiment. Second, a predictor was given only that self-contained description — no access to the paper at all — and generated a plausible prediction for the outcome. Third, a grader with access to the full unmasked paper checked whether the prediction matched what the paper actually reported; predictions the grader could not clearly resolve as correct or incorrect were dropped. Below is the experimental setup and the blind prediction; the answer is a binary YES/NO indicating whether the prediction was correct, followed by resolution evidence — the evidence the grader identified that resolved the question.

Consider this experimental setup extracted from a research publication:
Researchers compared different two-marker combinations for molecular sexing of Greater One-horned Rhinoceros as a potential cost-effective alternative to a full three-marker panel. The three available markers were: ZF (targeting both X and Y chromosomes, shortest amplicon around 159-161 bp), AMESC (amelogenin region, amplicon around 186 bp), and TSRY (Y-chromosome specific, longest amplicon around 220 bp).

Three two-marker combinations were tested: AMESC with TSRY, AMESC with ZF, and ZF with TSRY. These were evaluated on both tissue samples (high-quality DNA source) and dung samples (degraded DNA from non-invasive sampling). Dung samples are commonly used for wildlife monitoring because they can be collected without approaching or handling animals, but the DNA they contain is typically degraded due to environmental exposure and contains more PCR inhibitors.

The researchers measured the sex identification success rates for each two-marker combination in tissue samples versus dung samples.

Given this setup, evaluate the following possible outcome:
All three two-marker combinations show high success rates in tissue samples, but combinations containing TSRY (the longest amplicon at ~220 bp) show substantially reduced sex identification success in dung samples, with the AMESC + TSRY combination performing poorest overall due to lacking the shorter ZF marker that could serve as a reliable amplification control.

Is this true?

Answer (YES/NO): NO